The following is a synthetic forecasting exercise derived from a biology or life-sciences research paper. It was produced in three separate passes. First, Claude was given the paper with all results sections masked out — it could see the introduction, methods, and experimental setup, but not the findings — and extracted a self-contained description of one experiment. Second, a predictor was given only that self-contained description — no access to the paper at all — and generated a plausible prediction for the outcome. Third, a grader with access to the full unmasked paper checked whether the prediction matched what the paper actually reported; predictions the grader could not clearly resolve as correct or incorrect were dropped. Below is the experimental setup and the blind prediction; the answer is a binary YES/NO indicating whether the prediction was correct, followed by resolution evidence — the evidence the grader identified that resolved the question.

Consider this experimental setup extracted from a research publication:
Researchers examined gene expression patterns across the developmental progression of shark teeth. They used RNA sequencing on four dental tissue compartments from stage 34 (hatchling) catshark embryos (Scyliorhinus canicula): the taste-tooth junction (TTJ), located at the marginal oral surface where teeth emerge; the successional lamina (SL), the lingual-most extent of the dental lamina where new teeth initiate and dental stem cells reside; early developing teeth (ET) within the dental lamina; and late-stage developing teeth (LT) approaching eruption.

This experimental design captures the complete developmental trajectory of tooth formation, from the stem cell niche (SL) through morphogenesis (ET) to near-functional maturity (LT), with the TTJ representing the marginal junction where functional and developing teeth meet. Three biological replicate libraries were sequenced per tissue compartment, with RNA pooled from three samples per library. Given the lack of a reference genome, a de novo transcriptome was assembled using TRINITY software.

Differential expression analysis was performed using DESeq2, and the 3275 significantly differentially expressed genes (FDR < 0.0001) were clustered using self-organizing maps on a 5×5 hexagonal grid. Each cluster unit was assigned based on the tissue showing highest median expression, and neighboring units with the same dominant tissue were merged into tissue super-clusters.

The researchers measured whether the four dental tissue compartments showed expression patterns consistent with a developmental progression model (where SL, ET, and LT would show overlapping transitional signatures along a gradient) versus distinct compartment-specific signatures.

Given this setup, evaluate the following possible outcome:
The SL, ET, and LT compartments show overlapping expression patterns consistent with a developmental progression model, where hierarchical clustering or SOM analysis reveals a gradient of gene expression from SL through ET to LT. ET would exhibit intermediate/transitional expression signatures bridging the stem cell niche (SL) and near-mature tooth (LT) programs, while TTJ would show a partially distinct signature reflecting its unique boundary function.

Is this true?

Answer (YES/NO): YES